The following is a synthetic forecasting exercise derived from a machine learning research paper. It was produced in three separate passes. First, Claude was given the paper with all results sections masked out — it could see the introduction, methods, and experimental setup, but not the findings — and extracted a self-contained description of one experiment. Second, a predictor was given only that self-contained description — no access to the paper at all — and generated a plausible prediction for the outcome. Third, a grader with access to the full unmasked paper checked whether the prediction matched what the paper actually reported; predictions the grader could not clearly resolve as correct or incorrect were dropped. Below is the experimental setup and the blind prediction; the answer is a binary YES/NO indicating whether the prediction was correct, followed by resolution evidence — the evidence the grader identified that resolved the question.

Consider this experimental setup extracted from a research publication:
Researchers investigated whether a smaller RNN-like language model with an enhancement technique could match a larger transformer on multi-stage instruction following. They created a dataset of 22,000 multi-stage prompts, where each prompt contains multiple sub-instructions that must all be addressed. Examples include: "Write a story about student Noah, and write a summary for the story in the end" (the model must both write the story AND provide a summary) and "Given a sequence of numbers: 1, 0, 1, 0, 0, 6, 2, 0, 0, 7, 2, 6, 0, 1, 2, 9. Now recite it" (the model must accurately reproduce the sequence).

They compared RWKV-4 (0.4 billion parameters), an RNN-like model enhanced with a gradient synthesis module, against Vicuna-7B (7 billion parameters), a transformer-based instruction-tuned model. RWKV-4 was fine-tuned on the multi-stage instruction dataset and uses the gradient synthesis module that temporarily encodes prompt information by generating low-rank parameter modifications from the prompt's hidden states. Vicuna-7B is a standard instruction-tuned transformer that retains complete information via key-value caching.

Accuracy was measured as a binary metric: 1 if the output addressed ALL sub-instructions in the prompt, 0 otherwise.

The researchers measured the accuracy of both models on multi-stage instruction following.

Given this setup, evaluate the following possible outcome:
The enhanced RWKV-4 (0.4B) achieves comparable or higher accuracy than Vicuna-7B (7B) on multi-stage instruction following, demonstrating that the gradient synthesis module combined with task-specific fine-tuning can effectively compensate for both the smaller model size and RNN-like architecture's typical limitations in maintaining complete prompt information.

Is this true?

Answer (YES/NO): YES